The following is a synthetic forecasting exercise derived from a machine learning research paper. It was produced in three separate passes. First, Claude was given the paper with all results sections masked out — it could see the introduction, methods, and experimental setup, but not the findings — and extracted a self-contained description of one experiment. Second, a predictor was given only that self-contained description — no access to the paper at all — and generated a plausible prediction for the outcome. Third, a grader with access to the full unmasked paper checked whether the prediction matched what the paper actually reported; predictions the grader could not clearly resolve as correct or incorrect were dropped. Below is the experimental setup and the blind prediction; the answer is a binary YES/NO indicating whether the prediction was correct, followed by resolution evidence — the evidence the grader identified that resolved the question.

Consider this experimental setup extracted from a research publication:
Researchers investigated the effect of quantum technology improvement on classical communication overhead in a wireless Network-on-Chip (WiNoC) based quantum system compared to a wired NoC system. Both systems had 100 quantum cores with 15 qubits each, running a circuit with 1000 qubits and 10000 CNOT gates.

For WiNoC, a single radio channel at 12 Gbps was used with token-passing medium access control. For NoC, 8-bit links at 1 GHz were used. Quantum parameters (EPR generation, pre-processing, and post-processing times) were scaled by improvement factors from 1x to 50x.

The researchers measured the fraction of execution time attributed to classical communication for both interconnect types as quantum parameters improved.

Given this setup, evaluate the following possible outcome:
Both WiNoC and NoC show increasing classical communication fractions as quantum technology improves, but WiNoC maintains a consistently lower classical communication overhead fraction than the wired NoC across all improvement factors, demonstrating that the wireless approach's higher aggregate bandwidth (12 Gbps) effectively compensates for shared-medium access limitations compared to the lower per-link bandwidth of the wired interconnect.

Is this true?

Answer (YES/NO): NO